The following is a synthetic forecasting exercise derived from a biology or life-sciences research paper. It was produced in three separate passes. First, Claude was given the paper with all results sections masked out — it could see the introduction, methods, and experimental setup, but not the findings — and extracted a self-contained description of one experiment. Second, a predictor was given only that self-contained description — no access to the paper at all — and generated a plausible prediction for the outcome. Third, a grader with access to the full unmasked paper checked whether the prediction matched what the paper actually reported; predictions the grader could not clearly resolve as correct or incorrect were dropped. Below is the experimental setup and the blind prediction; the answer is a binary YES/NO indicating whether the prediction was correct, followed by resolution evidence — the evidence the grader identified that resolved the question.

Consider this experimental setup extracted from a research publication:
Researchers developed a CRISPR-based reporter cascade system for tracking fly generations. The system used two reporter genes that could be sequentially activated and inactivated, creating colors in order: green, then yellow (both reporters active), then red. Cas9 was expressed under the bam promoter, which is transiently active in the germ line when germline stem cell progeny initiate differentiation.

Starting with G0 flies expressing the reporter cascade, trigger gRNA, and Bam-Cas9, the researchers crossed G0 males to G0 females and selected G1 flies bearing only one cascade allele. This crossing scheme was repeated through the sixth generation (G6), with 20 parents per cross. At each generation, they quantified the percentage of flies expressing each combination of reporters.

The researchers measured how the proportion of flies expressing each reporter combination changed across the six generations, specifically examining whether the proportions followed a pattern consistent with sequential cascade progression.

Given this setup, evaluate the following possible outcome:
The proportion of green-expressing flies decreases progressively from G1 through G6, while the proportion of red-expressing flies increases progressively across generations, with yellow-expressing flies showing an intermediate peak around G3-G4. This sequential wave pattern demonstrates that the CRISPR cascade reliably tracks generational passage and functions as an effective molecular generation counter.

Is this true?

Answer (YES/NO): NO